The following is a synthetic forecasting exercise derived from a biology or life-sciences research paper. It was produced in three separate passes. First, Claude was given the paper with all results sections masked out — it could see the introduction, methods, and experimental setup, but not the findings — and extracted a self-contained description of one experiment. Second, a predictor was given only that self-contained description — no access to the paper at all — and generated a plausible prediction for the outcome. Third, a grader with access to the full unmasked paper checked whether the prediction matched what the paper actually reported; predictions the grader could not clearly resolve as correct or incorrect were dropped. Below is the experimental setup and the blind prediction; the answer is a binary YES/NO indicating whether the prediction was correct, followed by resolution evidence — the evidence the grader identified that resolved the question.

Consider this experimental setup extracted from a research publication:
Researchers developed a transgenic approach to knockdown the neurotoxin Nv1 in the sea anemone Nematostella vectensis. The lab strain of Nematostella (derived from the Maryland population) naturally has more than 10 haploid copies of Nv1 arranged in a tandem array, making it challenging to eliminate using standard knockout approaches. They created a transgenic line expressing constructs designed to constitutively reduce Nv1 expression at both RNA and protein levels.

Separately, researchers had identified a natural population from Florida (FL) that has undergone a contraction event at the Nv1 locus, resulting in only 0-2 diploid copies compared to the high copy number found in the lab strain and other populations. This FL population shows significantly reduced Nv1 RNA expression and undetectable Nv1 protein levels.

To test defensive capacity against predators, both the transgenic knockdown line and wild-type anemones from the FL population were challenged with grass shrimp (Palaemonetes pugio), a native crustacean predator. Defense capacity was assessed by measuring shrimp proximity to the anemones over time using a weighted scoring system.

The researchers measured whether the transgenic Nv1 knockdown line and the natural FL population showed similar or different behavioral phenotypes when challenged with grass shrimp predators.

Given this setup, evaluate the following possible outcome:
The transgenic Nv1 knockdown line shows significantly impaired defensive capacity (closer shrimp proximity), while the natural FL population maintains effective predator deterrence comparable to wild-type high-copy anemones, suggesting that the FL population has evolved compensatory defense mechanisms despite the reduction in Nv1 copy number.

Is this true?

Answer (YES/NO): NO